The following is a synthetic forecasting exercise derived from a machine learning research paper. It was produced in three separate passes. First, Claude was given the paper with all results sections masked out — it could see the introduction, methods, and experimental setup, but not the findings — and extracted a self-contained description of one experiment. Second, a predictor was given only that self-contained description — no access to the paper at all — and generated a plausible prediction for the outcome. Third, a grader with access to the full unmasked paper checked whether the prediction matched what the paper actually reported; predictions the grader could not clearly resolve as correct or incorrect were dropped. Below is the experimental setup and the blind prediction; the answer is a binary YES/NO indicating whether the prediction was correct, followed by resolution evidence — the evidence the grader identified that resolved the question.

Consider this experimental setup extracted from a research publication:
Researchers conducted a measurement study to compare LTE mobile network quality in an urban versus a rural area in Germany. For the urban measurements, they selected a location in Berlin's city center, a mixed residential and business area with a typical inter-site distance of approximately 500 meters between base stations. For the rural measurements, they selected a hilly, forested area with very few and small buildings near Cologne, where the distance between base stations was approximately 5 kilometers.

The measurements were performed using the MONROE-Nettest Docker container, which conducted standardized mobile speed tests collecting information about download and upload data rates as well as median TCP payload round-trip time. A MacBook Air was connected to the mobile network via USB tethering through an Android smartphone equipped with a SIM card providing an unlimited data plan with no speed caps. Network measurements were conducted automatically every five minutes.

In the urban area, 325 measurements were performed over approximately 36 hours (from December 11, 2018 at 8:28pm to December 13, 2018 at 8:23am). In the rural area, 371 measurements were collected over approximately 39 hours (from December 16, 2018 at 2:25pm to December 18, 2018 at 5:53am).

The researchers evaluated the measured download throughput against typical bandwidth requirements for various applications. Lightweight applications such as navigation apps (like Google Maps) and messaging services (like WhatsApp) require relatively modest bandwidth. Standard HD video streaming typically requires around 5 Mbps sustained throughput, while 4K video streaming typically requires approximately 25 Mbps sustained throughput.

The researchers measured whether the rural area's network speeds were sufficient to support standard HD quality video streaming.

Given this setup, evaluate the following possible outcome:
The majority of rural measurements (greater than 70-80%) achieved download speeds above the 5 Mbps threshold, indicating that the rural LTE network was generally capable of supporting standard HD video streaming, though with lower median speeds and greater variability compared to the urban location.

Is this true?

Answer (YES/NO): YES